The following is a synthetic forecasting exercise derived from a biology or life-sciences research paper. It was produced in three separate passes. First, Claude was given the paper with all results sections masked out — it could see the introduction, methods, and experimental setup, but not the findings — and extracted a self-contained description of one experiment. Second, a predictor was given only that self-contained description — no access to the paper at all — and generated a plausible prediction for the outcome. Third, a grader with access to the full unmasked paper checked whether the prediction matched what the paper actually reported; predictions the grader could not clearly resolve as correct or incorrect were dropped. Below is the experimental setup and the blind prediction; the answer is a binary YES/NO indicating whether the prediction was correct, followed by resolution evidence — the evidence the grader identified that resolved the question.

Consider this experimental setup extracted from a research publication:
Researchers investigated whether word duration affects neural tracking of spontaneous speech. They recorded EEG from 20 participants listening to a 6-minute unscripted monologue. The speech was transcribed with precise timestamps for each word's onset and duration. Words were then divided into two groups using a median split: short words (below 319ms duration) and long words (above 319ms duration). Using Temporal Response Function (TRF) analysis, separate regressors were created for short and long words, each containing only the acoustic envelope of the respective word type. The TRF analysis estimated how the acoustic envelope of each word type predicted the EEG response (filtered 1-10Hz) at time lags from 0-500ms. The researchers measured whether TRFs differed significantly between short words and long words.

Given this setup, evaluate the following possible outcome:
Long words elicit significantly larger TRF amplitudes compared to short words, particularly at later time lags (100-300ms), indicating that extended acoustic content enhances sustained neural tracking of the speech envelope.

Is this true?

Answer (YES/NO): NO